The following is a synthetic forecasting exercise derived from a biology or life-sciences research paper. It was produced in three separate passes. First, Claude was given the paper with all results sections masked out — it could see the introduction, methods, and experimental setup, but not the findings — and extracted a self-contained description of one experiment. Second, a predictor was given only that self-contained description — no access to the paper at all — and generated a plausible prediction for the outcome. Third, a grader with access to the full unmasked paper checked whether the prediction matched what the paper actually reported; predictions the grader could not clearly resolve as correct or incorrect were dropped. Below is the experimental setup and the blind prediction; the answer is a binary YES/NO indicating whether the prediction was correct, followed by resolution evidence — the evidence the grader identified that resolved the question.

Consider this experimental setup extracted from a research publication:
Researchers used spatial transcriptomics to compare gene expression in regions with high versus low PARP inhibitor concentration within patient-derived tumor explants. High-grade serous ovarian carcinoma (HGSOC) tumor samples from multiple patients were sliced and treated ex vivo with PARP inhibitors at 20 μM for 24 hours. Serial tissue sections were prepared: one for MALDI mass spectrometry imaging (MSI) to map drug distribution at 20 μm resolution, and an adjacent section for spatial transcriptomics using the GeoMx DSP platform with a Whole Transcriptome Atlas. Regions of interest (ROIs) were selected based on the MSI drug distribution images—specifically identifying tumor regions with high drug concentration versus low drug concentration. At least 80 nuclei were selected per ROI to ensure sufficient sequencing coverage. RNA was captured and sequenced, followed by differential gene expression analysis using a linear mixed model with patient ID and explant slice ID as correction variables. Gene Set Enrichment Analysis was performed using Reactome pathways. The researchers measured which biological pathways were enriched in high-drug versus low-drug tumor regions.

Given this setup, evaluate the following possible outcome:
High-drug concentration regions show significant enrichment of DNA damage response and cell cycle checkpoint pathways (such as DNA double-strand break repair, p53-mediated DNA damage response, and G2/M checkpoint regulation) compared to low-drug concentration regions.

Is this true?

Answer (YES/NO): NO